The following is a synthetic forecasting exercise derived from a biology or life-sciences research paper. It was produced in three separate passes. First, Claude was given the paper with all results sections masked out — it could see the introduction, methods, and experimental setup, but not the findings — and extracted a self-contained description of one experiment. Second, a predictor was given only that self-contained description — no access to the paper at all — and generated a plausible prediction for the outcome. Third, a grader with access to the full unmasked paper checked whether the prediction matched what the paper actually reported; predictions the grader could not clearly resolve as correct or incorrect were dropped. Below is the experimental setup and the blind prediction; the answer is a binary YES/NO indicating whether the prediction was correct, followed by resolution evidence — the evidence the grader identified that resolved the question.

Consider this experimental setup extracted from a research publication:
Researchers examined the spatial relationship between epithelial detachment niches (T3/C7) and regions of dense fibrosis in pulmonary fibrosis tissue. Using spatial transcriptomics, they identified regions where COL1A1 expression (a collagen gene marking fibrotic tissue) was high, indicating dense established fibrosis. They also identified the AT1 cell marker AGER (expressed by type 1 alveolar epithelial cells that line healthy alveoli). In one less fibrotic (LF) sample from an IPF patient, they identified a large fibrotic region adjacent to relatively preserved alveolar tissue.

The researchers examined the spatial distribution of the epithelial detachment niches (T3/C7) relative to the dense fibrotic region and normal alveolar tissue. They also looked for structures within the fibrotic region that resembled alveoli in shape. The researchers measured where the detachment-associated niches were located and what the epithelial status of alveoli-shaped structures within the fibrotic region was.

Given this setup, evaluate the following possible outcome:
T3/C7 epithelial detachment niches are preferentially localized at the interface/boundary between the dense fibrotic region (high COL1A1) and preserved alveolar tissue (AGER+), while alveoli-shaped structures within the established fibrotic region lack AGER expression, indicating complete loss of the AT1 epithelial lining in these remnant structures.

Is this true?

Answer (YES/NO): YES